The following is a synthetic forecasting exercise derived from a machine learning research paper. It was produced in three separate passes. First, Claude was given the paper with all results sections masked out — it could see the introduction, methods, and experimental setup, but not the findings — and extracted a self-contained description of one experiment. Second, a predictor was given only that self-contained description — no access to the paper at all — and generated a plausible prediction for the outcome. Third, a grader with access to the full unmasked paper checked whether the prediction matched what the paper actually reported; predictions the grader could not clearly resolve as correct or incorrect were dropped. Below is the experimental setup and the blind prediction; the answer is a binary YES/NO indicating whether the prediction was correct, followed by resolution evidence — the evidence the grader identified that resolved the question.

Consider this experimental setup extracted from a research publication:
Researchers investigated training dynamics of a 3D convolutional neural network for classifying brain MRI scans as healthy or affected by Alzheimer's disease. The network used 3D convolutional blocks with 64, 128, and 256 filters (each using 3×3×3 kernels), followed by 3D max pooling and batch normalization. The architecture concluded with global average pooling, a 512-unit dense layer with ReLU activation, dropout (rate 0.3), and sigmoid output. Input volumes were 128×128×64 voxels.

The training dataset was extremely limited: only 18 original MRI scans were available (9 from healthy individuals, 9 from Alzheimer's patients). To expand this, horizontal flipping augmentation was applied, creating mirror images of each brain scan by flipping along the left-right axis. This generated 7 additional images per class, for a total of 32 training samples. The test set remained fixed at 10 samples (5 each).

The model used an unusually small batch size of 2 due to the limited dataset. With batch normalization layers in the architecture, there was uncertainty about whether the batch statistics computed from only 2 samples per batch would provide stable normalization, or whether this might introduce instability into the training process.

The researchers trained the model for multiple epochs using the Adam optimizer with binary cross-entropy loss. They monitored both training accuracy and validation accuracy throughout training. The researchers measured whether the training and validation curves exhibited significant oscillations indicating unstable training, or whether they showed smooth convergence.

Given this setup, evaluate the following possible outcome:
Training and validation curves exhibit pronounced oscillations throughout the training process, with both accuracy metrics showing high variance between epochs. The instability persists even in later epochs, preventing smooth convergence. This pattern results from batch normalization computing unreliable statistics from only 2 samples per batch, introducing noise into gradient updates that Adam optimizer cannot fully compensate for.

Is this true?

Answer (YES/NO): NO